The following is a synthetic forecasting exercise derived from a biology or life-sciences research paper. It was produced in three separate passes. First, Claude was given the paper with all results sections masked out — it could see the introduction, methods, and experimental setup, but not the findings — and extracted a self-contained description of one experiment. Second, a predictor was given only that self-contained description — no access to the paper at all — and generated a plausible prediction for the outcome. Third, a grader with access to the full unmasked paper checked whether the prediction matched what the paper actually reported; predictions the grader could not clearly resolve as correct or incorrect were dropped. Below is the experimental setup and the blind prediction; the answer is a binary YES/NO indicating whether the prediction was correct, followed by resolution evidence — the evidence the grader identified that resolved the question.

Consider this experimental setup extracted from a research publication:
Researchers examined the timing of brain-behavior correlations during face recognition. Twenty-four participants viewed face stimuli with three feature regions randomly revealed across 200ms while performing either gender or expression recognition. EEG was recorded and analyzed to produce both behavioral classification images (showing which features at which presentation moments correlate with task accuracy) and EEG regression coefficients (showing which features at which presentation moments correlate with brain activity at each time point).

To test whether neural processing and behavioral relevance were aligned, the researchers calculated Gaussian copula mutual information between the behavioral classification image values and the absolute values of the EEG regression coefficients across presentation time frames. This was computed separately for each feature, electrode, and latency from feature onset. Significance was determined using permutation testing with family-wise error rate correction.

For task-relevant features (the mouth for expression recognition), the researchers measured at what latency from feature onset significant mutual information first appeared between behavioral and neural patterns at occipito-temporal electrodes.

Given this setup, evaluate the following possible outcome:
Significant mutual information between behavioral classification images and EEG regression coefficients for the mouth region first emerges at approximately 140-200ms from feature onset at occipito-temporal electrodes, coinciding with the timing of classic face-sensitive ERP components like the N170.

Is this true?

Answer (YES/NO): NO